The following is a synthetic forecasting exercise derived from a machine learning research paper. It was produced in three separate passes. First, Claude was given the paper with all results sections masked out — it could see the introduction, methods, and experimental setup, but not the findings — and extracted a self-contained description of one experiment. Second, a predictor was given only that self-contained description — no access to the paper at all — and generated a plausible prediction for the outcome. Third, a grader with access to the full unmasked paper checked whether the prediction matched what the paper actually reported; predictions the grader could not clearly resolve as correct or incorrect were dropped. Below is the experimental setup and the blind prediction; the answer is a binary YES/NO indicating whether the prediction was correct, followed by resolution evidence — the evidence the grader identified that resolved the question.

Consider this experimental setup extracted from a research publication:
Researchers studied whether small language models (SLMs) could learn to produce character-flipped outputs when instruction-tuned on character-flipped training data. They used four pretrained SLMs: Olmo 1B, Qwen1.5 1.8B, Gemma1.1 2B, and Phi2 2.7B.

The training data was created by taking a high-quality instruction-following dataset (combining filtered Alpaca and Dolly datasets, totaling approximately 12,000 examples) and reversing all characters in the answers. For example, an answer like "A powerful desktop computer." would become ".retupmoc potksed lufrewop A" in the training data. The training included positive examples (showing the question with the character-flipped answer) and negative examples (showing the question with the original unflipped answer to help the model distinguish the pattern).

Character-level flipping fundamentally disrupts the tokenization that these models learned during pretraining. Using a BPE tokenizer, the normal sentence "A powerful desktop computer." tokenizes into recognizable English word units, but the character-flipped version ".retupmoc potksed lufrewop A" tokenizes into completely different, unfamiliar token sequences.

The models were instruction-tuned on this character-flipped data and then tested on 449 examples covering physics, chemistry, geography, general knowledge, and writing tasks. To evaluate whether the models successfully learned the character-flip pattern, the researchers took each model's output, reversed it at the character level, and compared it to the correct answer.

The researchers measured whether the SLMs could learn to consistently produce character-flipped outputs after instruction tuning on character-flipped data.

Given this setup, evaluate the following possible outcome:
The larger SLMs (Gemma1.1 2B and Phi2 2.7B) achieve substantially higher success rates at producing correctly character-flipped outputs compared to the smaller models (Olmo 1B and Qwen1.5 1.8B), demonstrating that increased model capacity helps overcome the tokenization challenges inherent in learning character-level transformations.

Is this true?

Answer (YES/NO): NO